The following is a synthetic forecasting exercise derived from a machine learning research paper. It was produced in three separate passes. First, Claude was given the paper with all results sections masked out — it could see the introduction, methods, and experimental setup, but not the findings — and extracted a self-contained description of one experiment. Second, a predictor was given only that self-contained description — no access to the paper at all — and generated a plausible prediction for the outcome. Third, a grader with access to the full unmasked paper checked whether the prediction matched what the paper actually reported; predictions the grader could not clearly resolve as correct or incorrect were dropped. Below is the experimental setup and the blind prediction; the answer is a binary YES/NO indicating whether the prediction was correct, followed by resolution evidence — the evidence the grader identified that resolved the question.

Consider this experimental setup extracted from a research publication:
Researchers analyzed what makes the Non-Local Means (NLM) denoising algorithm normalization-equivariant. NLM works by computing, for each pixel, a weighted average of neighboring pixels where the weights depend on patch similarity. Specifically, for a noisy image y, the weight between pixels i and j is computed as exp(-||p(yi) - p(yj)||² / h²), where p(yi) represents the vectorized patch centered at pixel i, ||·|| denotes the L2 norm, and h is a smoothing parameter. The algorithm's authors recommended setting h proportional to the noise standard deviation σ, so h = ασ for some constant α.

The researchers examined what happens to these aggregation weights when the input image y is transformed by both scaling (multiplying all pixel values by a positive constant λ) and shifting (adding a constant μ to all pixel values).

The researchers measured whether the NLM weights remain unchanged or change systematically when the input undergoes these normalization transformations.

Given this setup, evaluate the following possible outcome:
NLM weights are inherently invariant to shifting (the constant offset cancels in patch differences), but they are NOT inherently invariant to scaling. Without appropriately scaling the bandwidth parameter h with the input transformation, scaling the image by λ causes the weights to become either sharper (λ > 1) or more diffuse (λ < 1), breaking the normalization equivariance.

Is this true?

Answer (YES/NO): NO